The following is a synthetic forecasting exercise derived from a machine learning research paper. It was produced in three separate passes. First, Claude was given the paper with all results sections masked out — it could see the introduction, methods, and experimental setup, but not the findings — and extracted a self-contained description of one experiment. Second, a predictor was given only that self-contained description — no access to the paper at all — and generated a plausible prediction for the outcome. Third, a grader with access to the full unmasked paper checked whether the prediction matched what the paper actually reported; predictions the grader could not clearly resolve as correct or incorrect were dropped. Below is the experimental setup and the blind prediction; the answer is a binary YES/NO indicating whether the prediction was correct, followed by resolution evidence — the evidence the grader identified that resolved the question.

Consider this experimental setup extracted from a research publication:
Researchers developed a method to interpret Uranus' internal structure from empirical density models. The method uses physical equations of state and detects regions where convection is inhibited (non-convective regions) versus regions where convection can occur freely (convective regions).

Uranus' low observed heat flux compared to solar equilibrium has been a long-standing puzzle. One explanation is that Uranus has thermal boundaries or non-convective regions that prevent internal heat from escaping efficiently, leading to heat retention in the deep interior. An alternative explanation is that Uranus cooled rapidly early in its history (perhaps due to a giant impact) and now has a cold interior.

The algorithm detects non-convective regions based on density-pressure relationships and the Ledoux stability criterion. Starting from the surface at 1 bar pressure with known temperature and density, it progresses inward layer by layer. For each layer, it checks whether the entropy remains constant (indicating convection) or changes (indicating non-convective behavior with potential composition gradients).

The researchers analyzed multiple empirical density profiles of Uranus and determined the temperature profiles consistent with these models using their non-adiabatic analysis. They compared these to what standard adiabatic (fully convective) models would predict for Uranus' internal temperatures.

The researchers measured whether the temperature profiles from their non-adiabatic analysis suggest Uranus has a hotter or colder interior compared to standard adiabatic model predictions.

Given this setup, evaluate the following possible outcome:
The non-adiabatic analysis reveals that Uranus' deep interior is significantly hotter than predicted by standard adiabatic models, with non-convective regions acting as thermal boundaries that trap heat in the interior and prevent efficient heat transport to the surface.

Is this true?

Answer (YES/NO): YES